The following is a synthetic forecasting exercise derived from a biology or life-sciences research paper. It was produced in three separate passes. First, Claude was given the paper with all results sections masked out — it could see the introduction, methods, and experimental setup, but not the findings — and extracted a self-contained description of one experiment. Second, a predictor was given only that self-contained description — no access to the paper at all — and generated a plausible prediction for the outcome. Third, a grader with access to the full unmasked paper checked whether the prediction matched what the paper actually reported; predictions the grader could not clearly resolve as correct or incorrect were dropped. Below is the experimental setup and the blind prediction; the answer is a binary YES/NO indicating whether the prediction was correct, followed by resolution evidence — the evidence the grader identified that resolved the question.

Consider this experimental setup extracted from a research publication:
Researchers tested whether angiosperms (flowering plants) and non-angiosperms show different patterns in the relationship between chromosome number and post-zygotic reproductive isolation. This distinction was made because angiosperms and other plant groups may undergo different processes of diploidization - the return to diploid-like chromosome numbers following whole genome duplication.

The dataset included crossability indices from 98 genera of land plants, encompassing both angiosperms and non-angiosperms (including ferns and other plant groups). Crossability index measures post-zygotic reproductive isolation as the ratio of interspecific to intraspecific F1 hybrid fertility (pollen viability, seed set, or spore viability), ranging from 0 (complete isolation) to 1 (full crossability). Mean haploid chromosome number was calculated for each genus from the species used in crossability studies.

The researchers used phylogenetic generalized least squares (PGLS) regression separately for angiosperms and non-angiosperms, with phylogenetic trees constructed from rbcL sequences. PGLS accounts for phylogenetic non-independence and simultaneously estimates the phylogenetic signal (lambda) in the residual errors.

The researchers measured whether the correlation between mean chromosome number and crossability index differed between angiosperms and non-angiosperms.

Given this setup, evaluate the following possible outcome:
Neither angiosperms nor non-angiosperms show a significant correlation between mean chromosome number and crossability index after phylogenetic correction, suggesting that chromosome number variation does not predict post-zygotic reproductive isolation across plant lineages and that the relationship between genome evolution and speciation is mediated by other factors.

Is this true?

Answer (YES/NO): YES